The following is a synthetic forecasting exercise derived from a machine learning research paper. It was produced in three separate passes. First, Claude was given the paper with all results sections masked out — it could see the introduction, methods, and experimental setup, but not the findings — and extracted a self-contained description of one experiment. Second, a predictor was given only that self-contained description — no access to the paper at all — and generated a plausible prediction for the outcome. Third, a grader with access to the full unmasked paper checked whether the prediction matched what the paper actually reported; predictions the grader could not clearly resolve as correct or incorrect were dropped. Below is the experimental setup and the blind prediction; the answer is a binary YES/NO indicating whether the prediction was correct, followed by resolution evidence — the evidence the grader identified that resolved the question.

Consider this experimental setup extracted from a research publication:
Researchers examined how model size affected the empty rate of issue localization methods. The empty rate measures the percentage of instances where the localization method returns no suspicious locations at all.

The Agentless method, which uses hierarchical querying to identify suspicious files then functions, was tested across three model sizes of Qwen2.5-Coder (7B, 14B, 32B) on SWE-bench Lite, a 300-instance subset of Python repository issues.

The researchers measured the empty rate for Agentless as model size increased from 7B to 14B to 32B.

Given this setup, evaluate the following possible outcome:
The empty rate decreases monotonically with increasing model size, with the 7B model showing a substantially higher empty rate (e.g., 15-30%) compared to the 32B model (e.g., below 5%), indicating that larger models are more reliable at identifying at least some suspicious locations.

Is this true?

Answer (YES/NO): NO